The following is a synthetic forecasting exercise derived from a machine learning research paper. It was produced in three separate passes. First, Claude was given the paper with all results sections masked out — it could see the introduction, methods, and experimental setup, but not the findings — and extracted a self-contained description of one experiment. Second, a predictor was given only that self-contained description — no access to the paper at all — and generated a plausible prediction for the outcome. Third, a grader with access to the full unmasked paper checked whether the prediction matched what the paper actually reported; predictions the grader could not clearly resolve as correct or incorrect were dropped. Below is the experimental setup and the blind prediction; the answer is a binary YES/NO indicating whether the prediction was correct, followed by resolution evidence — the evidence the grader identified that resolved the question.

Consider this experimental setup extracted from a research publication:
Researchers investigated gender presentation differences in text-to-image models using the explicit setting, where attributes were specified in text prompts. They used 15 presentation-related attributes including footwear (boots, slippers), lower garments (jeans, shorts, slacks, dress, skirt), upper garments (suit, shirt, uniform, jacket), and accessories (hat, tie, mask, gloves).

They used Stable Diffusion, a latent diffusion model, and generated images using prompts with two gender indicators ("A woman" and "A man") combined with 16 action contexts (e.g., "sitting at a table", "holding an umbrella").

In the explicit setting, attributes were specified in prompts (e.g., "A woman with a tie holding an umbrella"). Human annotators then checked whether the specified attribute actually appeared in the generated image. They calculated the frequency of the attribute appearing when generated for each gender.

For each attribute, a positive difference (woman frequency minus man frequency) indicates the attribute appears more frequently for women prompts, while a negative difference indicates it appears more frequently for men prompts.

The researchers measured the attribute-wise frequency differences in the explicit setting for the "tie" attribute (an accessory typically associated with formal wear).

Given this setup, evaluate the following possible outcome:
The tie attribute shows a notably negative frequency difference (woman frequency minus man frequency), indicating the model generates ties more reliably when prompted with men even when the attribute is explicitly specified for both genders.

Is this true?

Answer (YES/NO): YES